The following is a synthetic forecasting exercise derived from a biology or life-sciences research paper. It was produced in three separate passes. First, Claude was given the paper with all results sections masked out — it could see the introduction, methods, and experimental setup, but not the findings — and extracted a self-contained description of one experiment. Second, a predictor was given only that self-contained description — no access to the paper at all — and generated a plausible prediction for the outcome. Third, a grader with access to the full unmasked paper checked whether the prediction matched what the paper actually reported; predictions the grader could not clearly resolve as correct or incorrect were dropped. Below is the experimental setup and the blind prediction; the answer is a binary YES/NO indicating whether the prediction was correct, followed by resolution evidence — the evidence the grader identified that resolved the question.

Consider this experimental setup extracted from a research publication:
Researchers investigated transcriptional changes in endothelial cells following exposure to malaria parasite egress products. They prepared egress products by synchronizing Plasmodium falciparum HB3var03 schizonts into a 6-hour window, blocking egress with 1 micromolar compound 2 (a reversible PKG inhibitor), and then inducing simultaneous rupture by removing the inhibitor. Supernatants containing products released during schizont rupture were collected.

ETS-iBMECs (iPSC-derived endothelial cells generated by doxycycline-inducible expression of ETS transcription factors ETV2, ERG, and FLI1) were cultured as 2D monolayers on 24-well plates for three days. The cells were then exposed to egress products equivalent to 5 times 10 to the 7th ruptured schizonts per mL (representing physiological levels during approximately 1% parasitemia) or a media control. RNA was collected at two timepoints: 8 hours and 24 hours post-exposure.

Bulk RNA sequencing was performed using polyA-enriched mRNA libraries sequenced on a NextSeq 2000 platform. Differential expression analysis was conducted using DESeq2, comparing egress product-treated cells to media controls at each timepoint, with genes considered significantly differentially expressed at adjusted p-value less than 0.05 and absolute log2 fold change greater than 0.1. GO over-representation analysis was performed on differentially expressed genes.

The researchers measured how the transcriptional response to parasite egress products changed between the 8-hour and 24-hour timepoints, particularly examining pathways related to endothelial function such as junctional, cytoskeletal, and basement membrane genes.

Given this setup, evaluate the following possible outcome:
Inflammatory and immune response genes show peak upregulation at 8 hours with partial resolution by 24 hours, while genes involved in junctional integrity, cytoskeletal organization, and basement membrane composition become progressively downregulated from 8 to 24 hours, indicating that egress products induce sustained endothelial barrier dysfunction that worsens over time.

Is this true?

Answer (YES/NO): NO